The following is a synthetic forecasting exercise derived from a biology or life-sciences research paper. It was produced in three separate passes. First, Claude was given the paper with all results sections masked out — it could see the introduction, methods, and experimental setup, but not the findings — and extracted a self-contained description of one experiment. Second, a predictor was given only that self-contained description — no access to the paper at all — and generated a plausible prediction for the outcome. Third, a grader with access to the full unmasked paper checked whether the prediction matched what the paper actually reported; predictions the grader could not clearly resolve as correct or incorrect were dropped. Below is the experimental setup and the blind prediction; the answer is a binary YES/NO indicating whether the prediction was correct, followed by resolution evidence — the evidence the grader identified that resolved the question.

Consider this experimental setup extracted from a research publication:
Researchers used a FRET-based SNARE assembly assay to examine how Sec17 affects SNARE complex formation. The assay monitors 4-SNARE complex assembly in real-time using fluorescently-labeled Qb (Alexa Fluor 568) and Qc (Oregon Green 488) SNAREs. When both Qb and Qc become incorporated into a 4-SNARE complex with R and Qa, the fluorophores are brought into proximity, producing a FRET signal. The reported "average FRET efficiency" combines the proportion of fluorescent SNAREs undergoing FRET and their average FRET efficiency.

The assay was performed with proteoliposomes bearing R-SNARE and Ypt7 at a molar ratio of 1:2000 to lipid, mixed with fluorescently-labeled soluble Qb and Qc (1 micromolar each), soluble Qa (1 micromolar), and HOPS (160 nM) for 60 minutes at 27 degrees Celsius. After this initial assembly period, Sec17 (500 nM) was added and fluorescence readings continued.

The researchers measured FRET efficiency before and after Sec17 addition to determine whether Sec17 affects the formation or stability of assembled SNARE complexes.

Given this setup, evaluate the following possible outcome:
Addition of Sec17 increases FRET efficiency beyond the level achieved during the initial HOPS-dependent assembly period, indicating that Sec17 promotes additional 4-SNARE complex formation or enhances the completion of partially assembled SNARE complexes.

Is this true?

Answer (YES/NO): YES